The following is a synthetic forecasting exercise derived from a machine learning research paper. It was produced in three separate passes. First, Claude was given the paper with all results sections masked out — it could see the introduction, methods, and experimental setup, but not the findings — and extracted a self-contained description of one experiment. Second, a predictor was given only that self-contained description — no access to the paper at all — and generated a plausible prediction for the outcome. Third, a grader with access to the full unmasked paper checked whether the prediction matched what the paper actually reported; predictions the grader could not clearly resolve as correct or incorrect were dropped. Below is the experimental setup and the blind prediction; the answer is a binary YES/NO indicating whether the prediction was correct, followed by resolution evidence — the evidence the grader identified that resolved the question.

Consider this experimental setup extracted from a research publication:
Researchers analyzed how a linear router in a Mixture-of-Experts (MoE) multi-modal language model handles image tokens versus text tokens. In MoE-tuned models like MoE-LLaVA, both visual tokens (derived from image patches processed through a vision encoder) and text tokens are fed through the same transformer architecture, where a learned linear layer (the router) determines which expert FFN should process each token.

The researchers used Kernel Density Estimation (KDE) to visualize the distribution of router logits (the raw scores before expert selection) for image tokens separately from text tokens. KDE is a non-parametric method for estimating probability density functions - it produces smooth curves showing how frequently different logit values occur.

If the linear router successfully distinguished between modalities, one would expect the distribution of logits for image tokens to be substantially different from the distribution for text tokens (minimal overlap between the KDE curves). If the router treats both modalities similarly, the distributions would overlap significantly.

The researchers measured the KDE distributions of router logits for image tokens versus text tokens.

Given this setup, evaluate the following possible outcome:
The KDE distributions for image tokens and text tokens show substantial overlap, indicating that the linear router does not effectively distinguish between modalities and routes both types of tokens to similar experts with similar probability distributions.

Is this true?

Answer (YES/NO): YES